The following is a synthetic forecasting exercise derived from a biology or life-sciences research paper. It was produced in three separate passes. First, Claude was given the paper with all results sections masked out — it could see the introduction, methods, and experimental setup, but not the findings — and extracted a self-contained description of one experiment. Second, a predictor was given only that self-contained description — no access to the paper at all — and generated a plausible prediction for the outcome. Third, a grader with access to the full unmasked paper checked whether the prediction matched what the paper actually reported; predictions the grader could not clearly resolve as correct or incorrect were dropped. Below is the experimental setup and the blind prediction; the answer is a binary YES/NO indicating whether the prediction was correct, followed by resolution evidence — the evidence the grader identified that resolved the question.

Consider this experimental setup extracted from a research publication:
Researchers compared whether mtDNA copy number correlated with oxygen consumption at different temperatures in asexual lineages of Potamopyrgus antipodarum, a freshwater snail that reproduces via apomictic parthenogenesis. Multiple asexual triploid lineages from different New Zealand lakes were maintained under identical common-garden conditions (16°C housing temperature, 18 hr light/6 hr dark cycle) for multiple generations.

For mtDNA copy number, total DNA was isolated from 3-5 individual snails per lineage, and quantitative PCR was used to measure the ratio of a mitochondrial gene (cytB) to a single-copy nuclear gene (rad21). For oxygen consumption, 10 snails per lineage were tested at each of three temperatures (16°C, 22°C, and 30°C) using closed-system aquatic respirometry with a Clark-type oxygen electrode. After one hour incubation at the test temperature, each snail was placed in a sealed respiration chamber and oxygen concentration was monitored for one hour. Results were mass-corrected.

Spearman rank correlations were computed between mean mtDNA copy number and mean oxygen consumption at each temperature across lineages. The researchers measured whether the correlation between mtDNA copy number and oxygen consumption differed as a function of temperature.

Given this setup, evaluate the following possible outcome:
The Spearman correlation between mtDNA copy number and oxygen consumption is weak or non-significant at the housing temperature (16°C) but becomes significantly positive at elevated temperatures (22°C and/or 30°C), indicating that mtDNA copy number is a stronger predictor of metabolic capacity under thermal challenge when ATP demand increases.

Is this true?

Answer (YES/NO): YES